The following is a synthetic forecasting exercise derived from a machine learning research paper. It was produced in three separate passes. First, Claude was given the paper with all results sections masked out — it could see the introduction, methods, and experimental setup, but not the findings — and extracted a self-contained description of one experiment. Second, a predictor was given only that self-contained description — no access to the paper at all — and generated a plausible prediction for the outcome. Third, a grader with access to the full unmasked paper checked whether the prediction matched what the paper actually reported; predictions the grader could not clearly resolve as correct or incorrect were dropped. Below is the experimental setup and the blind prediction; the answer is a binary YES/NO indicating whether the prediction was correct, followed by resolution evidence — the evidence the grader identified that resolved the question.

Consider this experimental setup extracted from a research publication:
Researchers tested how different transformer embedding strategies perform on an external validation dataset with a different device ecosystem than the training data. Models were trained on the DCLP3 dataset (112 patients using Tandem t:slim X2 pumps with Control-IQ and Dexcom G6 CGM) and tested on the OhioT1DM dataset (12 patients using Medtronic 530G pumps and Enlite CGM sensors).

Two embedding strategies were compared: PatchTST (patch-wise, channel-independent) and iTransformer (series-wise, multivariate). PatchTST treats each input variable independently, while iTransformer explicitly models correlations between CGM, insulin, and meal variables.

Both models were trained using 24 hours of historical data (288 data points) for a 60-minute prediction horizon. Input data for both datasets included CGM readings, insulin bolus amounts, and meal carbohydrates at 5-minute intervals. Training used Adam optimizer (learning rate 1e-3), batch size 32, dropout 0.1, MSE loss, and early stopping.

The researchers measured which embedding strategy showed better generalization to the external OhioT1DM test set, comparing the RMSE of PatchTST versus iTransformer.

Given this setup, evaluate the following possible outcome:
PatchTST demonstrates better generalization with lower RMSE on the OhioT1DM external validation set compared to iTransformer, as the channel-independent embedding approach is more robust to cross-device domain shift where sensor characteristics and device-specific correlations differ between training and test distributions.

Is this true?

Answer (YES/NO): YES